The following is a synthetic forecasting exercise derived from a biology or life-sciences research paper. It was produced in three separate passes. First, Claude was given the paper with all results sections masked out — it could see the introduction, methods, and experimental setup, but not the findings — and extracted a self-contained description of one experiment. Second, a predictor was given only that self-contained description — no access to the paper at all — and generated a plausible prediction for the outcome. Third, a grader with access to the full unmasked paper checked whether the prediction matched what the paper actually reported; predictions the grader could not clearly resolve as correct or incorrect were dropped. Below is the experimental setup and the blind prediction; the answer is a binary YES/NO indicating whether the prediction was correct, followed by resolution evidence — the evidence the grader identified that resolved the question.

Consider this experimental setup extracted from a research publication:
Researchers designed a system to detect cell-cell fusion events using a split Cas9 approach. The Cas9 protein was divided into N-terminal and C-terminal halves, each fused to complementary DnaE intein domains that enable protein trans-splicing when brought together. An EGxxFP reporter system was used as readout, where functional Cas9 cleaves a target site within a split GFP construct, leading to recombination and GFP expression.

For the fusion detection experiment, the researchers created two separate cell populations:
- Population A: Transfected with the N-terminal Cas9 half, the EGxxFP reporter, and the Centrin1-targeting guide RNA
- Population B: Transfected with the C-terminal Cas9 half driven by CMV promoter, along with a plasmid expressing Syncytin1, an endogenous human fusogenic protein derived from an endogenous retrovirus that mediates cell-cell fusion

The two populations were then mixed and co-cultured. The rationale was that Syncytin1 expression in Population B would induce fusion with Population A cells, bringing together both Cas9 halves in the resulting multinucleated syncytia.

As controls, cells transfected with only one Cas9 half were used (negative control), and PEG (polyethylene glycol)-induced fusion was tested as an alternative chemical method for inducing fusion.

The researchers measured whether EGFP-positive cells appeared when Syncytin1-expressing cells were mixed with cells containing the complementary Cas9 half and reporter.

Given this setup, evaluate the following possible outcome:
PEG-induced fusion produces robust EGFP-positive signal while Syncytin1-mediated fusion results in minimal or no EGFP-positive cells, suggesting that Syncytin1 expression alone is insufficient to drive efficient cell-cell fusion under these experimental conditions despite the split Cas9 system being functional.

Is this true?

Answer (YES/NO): NO